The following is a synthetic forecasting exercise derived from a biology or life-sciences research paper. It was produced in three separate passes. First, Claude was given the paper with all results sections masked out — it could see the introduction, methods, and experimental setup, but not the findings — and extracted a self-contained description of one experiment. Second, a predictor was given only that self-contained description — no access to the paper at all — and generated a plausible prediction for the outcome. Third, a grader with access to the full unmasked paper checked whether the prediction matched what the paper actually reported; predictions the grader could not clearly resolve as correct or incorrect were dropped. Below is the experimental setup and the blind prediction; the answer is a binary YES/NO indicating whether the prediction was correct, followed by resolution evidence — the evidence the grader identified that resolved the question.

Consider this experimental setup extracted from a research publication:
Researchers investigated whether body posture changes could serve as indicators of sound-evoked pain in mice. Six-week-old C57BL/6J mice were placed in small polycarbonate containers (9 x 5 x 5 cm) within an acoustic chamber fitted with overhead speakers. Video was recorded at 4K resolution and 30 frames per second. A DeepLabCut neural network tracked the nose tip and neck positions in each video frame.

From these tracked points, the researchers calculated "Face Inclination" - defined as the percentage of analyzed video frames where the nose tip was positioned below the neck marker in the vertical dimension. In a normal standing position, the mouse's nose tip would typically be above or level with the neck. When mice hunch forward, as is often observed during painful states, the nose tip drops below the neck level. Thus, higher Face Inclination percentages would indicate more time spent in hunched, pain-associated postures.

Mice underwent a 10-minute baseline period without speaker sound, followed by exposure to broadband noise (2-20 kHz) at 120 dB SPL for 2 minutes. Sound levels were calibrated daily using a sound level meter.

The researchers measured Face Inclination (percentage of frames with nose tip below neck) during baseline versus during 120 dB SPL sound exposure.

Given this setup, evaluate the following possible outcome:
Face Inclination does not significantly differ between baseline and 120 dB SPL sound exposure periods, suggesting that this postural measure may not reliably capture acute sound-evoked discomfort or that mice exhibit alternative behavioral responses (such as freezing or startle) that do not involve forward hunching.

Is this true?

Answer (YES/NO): YES